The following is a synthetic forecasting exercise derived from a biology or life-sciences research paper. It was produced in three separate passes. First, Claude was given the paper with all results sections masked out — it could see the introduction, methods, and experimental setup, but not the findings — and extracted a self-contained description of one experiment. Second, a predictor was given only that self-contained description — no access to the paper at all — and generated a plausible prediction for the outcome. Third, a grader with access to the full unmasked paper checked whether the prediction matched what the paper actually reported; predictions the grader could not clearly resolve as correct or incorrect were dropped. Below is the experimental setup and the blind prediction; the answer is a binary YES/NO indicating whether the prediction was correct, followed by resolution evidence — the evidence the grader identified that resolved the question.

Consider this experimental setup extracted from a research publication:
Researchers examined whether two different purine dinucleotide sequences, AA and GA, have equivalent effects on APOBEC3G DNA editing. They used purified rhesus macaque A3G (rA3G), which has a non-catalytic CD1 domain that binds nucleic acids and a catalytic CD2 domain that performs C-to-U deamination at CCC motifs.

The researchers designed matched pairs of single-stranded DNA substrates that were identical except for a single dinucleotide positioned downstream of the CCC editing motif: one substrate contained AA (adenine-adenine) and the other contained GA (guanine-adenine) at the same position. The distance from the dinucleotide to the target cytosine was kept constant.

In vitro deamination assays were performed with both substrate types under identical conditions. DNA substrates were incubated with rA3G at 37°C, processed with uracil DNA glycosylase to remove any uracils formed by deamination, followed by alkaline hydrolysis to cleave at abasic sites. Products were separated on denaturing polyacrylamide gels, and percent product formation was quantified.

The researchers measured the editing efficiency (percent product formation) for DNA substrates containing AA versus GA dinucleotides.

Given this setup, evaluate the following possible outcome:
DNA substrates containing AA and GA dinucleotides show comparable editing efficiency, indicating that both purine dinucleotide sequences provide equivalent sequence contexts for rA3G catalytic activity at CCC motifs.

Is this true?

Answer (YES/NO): NO